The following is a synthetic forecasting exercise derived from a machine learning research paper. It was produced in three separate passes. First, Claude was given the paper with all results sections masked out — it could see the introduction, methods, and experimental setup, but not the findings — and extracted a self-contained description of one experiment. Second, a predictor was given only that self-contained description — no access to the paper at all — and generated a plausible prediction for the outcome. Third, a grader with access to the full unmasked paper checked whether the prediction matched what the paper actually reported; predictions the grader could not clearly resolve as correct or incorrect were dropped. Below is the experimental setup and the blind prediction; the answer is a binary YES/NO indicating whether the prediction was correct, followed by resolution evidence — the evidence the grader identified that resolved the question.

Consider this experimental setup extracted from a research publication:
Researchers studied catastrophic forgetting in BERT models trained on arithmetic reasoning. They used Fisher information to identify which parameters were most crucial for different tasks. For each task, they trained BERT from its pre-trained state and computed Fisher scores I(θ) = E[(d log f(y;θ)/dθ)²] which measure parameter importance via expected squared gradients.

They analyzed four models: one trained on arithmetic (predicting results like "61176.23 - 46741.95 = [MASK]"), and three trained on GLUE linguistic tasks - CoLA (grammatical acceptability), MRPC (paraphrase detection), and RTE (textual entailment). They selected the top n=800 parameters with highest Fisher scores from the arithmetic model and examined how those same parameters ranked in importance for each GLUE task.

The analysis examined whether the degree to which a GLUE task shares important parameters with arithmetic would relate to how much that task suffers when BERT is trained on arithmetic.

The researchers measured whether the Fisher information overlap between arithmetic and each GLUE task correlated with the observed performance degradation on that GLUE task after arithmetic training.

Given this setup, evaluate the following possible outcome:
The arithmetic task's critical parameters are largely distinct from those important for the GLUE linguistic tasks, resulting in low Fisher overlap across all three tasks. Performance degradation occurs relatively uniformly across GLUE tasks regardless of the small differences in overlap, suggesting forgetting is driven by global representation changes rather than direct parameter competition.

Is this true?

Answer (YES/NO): NO